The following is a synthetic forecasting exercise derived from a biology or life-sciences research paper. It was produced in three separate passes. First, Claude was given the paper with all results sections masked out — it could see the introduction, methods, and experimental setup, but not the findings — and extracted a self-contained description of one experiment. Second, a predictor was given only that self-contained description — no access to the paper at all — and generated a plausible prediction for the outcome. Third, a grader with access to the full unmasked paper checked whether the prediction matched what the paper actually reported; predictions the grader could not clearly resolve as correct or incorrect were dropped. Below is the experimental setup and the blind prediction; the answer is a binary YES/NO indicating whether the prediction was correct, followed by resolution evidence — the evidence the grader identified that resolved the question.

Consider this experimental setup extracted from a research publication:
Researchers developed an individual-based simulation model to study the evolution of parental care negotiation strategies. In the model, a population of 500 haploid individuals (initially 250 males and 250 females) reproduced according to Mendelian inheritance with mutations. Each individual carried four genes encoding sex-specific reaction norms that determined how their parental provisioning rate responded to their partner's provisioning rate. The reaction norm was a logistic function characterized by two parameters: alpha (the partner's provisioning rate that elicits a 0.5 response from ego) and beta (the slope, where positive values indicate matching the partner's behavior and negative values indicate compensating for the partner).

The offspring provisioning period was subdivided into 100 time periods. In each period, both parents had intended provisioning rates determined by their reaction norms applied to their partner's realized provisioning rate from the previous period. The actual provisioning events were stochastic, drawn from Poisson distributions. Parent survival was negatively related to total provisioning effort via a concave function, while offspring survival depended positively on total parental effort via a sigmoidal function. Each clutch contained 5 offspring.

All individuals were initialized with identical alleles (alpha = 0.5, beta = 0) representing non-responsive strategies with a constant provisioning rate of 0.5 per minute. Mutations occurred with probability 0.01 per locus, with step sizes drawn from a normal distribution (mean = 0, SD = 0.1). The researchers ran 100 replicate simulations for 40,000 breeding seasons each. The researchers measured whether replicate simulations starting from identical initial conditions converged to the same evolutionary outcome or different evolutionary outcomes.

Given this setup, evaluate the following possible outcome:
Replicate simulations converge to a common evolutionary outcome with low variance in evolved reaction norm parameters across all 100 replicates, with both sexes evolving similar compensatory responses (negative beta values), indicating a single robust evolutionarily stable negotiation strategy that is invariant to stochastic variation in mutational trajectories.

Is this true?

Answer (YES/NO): NO